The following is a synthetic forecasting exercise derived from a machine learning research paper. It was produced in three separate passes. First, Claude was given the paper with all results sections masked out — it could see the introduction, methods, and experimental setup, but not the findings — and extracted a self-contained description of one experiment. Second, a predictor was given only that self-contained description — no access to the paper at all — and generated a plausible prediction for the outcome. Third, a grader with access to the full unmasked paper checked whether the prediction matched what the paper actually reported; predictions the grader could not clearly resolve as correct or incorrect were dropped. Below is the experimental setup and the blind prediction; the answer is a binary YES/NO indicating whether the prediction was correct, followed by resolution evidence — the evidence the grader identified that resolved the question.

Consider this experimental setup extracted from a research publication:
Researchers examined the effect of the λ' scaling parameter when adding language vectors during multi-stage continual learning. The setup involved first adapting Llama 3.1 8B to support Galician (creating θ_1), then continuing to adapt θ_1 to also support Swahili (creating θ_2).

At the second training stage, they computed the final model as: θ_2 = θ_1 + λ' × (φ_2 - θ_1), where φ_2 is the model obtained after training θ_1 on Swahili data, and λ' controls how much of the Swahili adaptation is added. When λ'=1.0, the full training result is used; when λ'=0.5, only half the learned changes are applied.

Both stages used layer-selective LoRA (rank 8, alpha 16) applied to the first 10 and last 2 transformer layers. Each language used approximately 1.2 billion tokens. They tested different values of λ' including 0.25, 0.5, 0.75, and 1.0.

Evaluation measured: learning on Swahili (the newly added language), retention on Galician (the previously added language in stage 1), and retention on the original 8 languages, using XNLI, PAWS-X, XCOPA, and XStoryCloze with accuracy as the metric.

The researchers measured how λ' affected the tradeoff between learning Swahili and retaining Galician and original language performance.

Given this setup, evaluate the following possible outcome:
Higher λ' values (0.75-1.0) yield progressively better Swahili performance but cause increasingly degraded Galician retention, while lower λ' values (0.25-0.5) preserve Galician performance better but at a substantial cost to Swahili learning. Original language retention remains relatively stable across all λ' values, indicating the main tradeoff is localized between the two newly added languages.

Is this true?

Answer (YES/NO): NO